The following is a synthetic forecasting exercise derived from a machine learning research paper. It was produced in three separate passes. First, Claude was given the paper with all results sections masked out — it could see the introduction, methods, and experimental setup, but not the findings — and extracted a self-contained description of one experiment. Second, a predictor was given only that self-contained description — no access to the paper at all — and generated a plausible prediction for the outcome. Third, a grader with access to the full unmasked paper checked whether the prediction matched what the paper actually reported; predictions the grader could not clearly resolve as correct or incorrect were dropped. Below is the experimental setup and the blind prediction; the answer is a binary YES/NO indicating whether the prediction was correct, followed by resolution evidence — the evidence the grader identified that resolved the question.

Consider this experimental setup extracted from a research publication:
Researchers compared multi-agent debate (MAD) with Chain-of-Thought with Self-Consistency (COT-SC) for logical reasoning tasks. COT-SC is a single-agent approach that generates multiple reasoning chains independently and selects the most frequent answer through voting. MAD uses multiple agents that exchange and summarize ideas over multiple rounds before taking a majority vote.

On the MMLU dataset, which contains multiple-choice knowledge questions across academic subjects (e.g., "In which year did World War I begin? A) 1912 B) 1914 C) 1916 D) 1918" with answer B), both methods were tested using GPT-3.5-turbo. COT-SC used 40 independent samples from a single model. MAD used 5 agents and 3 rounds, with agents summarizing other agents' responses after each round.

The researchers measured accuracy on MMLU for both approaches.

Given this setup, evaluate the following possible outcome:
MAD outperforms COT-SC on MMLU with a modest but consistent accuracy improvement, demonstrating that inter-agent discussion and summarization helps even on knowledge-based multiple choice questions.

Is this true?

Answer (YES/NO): NO